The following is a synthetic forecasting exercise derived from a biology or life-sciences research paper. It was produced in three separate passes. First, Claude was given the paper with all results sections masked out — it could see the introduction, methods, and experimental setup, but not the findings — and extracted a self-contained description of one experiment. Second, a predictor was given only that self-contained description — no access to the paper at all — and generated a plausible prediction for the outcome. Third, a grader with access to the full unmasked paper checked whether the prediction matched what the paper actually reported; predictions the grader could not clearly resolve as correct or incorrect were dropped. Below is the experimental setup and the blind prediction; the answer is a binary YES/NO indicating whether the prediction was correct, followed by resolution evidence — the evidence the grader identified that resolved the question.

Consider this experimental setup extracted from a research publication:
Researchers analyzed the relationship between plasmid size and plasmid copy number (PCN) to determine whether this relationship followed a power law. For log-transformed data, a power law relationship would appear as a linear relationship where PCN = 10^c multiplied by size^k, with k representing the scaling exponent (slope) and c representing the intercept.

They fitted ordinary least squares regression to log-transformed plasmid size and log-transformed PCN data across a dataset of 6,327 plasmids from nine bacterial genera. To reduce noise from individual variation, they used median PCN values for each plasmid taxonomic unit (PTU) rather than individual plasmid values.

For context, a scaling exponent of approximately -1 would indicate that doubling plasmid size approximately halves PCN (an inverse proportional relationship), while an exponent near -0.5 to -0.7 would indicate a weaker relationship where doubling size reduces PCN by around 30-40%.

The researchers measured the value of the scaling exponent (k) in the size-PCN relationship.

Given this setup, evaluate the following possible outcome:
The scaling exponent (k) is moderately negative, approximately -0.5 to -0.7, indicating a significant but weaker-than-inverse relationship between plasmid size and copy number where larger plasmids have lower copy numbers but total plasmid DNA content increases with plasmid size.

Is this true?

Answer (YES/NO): YES